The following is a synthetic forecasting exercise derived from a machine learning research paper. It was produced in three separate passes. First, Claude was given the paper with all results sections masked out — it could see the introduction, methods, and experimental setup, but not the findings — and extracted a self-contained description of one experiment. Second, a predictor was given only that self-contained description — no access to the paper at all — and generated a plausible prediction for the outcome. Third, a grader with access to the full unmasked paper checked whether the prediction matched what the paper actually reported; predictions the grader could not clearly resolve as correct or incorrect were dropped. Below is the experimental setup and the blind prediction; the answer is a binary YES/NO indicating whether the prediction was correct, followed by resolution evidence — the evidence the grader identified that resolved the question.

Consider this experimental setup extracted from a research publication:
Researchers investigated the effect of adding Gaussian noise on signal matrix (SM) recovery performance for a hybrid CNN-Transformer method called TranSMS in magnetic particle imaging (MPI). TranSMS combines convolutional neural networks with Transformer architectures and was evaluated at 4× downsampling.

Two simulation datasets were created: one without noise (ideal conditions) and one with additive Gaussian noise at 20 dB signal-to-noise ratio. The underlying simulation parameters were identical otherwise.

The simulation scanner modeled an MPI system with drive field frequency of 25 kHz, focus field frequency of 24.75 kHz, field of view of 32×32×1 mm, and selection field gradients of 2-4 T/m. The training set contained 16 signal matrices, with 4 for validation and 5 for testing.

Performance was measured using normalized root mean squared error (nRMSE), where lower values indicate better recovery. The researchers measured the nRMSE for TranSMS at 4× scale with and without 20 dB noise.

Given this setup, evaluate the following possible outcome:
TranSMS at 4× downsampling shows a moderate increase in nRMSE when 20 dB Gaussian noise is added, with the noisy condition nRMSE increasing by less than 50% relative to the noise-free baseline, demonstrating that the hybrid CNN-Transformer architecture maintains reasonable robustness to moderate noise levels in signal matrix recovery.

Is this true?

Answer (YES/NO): YES